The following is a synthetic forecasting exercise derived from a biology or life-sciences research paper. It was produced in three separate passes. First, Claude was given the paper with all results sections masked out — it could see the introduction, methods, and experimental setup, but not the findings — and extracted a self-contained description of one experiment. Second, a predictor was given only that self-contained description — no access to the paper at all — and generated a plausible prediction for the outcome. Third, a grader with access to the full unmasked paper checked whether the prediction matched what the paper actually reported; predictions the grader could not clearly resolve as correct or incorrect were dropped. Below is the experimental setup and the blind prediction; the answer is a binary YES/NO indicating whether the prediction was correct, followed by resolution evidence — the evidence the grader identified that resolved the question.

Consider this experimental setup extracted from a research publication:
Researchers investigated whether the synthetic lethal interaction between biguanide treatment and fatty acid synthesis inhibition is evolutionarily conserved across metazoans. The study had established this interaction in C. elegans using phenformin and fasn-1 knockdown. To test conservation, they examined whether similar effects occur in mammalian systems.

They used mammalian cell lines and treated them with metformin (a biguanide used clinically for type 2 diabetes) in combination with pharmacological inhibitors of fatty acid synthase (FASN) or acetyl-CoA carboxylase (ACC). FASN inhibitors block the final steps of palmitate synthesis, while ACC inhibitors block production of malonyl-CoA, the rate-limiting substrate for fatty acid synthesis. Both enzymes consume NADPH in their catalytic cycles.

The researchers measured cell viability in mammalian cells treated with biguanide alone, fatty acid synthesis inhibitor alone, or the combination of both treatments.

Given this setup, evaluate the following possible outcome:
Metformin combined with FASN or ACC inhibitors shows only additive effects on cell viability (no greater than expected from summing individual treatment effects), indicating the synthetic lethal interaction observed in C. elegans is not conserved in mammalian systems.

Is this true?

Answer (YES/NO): NO